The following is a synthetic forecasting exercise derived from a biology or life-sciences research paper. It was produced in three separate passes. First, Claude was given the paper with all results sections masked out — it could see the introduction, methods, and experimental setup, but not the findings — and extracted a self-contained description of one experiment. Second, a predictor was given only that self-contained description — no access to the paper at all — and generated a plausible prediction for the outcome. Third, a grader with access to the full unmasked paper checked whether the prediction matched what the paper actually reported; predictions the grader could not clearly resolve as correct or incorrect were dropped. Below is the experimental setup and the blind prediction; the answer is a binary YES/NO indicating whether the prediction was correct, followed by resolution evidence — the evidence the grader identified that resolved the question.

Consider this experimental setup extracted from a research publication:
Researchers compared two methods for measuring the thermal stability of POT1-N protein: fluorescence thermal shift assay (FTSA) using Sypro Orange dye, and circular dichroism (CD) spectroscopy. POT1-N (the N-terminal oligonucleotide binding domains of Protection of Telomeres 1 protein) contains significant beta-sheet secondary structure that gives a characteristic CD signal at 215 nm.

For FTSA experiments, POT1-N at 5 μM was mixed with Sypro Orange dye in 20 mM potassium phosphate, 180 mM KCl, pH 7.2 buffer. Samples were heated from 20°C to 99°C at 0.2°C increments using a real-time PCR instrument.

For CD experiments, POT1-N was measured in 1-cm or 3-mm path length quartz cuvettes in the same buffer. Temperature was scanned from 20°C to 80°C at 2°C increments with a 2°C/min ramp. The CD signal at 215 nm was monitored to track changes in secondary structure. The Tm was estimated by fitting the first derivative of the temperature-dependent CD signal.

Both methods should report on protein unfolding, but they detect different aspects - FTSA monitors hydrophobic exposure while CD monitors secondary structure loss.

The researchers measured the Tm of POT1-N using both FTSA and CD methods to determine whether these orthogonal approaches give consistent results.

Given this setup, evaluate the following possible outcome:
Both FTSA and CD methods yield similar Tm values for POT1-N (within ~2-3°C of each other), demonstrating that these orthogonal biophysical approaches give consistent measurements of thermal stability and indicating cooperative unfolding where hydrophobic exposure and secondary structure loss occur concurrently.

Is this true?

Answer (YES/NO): YES